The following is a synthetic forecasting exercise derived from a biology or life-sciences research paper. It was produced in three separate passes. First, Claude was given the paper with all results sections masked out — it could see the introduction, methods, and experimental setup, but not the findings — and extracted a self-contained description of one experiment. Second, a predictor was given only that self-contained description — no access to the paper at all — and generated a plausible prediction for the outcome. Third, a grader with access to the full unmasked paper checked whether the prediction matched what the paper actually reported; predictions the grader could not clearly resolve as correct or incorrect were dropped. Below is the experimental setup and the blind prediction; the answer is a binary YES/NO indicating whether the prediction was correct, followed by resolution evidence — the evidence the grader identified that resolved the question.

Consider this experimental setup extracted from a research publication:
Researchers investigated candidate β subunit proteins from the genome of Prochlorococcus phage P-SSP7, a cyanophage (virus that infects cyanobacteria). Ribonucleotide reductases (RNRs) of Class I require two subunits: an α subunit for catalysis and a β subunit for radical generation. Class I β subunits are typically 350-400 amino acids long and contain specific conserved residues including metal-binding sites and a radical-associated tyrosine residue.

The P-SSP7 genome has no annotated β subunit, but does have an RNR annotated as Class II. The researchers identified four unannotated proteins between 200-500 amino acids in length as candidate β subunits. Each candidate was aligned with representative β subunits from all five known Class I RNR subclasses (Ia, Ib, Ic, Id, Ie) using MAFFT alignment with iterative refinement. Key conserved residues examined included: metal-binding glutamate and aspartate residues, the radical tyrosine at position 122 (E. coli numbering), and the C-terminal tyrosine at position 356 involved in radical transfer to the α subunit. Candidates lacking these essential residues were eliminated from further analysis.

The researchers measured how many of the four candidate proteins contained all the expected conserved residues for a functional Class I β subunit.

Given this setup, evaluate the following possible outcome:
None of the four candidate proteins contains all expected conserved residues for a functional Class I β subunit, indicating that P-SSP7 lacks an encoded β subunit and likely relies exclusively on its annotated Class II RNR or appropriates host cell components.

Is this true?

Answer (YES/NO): NO